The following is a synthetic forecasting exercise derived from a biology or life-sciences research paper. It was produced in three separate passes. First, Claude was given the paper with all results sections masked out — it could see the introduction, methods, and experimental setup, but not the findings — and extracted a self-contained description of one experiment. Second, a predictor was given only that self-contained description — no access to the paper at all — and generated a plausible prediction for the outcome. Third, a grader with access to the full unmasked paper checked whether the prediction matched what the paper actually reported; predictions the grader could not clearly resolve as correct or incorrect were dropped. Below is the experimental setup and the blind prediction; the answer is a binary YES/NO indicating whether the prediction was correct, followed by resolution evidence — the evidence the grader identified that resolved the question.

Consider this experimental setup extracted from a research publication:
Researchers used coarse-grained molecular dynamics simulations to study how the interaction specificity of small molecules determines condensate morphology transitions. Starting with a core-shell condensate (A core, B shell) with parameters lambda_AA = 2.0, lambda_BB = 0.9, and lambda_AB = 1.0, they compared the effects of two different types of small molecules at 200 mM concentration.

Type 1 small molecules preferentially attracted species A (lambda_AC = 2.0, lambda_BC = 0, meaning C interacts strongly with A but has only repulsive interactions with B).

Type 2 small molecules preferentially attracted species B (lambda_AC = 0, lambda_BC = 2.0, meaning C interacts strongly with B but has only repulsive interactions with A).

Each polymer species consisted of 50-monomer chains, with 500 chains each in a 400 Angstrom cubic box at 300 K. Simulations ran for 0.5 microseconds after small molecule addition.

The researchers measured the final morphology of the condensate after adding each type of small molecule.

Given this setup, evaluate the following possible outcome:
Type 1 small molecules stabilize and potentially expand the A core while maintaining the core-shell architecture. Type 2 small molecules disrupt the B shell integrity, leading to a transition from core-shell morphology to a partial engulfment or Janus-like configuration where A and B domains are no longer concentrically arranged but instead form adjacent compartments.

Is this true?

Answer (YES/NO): NO